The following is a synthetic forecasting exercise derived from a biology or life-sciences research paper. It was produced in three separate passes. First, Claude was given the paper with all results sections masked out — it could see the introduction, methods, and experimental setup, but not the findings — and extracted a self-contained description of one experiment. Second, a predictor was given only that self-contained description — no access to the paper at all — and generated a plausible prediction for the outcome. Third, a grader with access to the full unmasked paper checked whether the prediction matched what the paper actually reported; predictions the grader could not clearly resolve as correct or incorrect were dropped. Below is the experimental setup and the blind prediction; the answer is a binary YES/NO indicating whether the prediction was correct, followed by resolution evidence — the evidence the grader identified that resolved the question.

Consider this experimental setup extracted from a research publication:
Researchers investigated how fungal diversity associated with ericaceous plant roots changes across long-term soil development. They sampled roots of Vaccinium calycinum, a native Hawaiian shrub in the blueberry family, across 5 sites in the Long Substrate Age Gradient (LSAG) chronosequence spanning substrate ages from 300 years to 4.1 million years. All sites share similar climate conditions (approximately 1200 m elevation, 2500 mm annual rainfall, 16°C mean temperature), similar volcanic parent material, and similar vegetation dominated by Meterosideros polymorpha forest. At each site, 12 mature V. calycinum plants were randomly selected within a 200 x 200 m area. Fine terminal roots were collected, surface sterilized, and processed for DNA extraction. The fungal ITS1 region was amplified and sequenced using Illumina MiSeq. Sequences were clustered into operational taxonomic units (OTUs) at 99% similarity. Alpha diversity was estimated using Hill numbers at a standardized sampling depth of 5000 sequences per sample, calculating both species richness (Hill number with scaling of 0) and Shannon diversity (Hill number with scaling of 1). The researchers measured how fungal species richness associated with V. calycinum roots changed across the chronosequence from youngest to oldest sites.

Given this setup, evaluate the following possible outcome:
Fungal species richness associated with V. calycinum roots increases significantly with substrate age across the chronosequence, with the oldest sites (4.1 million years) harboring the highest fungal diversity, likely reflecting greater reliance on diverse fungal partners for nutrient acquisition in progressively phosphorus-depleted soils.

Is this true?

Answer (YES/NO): NO